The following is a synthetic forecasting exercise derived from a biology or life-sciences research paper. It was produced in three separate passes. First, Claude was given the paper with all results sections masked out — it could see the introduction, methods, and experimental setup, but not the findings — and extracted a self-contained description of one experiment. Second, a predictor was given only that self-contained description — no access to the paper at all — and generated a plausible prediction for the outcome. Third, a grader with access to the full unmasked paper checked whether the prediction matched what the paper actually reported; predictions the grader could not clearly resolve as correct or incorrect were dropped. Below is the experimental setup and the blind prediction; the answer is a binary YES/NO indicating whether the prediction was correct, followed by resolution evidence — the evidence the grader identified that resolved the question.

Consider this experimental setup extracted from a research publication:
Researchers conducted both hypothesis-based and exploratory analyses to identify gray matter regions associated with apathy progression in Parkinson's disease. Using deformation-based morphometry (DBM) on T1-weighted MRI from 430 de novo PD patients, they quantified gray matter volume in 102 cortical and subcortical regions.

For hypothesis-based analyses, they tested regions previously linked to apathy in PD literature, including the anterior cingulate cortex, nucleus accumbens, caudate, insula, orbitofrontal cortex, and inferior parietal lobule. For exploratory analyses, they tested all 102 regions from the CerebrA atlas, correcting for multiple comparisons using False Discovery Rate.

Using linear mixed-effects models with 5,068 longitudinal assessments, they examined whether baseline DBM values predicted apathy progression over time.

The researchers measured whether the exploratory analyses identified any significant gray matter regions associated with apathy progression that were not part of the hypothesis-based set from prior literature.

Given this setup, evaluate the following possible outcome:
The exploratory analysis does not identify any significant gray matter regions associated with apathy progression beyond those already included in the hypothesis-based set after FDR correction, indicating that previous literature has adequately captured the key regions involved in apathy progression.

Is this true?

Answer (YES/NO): NO